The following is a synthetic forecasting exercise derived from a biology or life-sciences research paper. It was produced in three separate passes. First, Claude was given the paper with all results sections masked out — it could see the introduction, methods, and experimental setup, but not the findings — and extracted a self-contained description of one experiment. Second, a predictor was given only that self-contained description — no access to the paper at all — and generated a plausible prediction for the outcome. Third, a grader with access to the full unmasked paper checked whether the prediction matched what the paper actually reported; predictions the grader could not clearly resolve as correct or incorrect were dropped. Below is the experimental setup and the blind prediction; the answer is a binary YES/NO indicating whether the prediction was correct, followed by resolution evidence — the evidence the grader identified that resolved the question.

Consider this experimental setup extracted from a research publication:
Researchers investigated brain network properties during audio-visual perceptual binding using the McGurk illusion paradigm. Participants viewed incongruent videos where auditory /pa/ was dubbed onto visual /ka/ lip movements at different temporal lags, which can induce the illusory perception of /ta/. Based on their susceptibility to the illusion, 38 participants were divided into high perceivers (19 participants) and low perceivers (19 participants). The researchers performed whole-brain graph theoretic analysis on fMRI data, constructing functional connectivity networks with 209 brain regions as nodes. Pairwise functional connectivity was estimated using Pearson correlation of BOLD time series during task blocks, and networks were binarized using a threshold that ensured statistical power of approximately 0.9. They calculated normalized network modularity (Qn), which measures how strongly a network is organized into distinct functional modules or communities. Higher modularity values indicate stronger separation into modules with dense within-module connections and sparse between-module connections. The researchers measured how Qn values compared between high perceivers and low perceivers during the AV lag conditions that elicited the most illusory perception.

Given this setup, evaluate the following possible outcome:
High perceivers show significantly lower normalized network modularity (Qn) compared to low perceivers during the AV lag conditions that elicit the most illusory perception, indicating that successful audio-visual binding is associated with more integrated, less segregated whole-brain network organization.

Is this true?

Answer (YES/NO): NO